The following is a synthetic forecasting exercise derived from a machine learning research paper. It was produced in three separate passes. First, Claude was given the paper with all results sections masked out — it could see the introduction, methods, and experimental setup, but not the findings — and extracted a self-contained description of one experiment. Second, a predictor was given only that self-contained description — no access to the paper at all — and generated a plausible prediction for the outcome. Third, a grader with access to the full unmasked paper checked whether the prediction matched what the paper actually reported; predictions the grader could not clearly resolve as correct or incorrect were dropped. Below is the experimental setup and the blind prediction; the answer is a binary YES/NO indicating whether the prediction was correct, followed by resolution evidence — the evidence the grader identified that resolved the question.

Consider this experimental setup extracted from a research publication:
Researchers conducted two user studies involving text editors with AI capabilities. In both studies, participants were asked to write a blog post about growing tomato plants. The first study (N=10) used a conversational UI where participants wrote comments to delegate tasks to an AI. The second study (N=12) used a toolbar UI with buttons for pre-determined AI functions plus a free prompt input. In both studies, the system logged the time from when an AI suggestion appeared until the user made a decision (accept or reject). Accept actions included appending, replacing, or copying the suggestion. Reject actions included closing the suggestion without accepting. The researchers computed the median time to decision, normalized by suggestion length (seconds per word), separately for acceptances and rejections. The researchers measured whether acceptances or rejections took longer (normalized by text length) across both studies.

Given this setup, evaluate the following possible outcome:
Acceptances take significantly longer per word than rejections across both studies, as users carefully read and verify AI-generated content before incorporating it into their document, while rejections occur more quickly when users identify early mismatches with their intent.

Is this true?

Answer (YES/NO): NO